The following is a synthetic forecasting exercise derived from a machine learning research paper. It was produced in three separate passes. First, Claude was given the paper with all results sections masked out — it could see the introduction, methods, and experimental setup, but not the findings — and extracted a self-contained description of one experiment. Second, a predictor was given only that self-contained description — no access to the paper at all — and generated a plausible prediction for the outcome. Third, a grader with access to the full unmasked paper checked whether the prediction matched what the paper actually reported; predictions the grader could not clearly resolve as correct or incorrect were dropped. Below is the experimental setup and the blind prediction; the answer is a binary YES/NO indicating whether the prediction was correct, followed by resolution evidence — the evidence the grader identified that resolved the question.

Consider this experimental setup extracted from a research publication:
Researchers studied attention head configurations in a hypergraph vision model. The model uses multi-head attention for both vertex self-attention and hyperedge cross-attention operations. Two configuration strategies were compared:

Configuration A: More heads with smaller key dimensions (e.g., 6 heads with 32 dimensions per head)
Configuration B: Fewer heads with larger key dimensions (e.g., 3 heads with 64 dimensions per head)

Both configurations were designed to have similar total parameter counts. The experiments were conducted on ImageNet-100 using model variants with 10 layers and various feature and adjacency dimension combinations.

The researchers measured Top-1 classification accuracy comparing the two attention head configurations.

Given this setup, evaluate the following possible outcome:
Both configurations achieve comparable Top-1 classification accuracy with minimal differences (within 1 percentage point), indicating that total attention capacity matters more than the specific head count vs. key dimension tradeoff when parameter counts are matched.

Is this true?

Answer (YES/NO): NO